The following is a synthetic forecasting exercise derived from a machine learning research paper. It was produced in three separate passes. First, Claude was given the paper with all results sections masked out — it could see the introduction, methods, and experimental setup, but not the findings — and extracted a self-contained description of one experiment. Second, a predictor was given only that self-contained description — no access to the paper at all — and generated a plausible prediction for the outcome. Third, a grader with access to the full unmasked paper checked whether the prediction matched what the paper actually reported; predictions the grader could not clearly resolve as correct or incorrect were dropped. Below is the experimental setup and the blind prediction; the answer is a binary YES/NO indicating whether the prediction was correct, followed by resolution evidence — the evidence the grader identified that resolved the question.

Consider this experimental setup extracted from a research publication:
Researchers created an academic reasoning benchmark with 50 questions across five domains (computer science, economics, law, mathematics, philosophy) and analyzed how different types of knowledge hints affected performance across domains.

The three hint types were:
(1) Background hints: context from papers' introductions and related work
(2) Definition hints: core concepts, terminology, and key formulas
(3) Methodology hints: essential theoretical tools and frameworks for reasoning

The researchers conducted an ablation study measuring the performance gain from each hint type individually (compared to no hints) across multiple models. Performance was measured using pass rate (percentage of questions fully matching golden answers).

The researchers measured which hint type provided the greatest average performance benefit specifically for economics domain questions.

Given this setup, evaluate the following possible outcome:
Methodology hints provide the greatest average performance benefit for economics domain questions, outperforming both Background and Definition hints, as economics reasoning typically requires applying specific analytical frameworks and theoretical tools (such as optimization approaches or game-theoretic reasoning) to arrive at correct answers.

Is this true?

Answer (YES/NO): NO